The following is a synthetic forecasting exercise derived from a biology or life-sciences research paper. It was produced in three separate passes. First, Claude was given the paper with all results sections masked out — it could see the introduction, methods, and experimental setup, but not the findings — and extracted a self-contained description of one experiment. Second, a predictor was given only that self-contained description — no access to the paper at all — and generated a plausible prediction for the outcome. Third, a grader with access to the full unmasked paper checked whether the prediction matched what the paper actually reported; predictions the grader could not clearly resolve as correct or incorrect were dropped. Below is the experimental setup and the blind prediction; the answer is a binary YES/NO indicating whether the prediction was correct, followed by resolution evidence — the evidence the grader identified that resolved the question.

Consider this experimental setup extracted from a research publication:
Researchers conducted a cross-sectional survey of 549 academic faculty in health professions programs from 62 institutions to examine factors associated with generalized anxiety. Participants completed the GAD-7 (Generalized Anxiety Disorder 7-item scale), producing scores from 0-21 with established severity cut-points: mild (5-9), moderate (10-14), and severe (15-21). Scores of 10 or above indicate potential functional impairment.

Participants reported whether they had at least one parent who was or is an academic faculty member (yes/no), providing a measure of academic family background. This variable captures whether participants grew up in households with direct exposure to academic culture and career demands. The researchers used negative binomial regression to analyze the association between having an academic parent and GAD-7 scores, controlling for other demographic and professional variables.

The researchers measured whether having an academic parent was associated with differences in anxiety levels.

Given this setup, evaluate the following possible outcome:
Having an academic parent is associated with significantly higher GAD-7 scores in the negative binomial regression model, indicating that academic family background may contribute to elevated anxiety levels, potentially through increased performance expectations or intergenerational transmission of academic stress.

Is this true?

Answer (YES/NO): NO